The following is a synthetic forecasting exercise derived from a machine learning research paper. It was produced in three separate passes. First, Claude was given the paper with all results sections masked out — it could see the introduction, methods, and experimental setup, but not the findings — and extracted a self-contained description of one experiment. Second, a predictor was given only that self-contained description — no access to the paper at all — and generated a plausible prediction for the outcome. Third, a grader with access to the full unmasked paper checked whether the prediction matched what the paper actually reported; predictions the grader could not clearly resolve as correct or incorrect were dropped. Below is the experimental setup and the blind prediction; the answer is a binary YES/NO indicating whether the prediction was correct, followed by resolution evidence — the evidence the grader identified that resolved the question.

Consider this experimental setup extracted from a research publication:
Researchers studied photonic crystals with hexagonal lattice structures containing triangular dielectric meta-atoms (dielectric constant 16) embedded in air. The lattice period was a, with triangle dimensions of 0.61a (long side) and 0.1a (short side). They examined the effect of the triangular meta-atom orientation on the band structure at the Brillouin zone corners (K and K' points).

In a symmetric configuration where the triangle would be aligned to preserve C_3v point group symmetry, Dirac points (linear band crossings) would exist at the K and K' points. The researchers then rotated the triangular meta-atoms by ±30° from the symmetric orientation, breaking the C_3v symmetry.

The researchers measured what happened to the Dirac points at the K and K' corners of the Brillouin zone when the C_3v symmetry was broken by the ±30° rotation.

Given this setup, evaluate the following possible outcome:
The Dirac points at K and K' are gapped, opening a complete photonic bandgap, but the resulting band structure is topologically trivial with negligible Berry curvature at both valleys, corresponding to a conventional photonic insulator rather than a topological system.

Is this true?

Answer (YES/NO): NO